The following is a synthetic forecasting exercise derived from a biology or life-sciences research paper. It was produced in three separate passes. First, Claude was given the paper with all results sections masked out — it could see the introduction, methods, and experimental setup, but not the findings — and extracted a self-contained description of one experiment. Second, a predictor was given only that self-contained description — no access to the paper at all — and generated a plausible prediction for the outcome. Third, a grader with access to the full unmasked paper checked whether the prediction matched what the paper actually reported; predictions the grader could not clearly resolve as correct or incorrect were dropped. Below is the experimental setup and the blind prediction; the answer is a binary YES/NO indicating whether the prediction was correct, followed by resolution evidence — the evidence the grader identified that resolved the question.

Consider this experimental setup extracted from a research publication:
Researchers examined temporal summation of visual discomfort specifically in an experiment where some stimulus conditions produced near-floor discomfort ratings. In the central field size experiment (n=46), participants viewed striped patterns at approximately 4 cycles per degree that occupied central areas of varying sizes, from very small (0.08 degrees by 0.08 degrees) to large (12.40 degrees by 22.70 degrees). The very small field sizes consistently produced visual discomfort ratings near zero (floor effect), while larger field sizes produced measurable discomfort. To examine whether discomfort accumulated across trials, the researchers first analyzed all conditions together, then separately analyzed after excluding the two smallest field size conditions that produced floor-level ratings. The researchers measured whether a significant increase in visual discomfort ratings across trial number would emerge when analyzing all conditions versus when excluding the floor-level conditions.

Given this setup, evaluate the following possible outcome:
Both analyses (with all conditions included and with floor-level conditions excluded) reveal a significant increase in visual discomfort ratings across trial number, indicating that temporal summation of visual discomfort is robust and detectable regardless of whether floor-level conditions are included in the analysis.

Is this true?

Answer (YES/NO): NO